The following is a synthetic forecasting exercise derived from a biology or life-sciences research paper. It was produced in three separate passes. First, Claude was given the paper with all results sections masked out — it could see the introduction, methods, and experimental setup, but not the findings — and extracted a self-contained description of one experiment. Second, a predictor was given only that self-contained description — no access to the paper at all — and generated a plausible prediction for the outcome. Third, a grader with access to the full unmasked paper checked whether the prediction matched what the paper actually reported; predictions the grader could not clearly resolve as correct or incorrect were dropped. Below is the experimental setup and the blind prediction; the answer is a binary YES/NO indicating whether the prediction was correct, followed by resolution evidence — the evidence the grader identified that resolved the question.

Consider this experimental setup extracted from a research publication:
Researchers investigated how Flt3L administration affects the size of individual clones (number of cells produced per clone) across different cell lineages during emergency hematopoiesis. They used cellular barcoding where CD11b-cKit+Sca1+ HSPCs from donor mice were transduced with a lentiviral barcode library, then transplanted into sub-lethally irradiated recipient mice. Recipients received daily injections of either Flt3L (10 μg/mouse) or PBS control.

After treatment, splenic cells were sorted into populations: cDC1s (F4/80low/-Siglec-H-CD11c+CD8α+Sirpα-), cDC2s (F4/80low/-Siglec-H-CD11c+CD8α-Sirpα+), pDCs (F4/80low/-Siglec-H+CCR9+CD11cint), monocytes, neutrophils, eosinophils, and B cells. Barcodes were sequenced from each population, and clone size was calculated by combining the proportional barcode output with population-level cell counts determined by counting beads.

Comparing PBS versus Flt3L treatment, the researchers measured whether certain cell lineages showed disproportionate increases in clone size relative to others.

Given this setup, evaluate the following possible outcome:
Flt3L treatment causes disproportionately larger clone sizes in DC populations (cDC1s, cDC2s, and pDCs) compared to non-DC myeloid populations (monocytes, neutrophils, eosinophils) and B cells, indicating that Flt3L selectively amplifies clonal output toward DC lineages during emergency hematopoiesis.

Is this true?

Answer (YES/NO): YES